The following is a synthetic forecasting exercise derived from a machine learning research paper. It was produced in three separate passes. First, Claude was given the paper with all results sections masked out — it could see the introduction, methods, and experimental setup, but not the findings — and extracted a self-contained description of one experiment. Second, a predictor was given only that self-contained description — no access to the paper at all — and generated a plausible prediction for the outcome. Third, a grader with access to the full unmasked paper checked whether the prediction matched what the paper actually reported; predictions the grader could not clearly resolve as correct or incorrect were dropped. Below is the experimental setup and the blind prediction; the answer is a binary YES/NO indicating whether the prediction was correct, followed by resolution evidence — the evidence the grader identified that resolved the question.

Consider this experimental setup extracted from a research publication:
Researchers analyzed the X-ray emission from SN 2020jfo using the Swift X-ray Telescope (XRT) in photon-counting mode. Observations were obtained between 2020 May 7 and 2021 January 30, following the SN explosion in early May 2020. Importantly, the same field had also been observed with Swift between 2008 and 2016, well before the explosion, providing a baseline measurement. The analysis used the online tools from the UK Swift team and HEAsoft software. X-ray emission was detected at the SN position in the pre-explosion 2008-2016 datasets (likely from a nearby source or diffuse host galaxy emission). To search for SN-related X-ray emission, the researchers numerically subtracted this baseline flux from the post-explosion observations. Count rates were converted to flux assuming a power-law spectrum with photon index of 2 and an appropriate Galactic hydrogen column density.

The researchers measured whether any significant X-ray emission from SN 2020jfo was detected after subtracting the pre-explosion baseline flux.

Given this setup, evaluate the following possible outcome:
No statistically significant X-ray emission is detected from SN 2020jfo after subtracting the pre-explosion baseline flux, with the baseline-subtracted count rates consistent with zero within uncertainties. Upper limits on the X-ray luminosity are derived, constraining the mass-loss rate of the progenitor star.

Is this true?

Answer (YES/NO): NO